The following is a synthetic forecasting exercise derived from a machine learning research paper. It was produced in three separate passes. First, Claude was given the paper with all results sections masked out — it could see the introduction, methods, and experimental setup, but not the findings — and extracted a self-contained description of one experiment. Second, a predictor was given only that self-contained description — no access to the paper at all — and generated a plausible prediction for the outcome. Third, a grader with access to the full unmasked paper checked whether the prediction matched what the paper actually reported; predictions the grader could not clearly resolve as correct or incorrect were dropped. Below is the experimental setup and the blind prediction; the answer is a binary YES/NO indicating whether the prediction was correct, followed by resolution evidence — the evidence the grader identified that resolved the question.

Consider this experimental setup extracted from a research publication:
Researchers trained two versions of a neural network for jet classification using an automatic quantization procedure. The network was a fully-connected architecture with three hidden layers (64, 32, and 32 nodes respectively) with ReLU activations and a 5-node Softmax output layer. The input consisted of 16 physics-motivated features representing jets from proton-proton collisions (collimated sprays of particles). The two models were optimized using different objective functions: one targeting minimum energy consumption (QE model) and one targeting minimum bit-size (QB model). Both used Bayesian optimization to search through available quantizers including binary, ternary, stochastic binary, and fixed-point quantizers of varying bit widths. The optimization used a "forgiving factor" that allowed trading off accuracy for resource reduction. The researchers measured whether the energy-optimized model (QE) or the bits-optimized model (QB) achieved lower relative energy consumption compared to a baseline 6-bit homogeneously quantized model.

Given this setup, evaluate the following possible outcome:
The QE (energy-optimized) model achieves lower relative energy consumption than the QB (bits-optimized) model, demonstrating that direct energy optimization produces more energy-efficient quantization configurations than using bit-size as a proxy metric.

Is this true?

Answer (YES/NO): NO